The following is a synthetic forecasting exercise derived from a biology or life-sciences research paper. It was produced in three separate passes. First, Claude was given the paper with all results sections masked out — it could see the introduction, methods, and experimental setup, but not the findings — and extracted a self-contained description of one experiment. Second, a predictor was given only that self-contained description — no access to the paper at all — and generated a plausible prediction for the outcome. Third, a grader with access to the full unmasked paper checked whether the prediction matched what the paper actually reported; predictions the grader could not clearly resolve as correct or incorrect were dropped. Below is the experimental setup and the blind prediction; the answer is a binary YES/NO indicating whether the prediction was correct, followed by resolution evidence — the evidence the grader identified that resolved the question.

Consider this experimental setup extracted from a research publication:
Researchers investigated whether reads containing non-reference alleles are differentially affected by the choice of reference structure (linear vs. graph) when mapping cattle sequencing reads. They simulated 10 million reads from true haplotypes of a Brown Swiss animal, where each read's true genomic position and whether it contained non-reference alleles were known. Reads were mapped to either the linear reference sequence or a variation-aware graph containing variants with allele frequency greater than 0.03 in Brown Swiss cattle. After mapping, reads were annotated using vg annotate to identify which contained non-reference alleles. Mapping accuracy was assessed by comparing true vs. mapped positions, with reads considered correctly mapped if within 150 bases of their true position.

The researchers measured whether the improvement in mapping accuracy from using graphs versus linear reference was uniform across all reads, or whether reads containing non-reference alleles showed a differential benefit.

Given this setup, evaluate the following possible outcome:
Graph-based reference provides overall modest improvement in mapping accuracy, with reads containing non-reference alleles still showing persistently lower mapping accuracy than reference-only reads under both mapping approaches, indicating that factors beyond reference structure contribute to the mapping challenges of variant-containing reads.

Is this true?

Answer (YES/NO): NO